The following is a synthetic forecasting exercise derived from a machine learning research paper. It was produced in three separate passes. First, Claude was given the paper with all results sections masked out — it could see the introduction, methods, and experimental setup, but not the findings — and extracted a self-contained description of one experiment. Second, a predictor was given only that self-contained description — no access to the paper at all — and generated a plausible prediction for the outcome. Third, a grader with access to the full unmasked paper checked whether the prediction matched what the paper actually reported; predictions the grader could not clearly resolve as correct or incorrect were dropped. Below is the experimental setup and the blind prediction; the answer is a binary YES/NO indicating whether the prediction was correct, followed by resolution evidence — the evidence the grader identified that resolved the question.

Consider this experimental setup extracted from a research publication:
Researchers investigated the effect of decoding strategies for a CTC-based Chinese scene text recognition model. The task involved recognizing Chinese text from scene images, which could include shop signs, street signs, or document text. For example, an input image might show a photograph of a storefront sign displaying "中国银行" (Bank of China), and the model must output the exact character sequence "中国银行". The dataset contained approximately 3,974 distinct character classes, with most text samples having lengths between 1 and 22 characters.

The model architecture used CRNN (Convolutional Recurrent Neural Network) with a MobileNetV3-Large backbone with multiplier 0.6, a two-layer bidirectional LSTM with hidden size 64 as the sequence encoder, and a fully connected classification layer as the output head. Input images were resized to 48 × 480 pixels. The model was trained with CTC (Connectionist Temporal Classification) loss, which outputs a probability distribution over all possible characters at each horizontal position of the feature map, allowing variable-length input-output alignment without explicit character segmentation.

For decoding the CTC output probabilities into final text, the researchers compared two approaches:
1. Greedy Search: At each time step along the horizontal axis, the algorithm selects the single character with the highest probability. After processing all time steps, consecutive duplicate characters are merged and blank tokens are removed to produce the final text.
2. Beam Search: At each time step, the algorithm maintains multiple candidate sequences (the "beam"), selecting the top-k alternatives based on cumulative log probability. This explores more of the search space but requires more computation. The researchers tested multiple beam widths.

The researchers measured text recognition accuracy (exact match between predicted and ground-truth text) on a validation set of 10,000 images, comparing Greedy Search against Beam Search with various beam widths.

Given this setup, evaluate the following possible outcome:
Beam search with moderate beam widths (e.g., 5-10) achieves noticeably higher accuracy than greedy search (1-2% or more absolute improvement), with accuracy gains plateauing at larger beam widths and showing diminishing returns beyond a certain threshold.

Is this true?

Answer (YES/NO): NO